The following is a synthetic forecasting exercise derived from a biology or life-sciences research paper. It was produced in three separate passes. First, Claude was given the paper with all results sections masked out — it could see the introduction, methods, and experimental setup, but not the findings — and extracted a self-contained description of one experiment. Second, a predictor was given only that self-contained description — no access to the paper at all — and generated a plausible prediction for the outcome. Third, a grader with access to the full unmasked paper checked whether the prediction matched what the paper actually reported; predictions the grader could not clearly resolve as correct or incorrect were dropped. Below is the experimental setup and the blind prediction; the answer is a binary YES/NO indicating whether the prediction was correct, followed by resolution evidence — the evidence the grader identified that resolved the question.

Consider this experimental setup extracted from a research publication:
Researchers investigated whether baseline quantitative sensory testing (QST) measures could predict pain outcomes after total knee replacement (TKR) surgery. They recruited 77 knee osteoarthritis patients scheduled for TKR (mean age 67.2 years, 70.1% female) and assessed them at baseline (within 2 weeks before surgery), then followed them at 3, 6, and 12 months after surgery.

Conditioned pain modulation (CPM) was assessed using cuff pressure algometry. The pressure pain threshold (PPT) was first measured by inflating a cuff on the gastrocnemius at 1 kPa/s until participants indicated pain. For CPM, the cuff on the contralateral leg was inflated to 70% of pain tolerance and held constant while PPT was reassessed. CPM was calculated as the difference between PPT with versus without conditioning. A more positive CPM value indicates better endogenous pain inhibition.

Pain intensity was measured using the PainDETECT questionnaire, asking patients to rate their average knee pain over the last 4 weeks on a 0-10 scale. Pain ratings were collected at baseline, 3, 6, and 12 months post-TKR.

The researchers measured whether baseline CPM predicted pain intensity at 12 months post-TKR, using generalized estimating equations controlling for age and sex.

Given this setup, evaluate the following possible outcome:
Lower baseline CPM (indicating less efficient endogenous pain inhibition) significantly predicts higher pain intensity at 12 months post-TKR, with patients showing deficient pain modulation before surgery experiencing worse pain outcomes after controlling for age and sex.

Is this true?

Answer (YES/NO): NO